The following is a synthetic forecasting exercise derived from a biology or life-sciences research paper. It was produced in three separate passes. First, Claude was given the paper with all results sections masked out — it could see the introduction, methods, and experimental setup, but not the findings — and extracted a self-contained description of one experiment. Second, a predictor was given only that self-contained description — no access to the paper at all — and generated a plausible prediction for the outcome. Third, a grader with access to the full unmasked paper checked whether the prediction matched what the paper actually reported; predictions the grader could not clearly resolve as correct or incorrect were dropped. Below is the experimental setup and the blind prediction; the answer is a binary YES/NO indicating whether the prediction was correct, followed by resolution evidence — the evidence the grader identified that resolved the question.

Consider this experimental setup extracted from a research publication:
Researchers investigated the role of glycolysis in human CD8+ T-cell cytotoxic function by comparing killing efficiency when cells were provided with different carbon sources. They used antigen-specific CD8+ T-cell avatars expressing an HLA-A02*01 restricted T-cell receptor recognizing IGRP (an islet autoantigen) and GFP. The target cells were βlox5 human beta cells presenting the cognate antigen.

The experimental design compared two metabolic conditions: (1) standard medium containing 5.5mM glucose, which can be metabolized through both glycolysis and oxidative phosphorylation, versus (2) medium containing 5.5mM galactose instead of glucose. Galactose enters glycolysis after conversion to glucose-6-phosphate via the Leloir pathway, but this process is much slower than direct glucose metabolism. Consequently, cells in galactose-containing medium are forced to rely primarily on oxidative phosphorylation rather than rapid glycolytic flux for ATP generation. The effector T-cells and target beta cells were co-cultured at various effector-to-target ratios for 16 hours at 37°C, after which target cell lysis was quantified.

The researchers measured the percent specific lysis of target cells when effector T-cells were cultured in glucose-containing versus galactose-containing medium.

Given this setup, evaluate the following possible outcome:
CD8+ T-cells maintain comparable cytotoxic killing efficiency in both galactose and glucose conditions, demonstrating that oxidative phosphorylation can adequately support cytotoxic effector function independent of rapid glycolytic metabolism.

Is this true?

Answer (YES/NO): YES